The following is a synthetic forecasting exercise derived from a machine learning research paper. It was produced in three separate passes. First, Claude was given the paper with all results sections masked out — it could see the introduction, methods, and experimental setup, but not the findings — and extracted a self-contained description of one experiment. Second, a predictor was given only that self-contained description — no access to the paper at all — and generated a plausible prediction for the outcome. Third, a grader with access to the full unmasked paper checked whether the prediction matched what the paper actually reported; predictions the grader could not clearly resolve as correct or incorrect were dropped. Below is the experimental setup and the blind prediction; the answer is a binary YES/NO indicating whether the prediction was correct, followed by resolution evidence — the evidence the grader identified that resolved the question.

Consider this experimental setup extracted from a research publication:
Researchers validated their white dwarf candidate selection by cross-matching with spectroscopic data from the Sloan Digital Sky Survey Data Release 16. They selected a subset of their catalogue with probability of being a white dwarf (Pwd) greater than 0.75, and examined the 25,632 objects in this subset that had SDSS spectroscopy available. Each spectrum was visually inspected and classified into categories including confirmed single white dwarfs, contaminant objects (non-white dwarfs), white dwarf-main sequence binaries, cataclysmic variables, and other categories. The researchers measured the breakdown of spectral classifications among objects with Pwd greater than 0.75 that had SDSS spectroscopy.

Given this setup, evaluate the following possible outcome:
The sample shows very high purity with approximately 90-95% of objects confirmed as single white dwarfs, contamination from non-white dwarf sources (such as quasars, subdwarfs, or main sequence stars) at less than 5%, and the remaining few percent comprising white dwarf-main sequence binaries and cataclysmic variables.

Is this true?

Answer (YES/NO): YES